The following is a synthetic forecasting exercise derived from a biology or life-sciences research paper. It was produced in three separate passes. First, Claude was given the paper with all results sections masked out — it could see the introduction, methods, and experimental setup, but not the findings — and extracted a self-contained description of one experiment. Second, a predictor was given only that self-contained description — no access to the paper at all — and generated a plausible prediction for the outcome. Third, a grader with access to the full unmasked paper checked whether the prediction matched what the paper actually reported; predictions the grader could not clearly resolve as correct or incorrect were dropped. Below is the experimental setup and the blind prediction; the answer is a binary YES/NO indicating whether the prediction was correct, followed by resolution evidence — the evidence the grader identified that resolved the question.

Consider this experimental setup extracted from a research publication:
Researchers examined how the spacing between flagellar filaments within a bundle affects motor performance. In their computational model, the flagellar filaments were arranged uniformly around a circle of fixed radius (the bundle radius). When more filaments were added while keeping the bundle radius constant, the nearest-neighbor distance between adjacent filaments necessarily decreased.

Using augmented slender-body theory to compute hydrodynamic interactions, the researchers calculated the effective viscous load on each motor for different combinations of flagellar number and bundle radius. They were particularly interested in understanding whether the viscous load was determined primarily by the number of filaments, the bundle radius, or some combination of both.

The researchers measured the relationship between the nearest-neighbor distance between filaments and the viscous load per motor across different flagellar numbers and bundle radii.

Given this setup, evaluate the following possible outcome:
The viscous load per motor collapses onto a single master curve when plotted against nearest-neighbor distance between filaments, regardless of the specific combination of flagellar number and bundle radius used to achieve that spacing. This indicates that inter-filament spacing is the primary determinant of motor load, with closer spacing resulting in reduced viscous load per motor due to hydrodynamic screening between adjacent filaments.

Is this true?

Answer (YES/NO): YES